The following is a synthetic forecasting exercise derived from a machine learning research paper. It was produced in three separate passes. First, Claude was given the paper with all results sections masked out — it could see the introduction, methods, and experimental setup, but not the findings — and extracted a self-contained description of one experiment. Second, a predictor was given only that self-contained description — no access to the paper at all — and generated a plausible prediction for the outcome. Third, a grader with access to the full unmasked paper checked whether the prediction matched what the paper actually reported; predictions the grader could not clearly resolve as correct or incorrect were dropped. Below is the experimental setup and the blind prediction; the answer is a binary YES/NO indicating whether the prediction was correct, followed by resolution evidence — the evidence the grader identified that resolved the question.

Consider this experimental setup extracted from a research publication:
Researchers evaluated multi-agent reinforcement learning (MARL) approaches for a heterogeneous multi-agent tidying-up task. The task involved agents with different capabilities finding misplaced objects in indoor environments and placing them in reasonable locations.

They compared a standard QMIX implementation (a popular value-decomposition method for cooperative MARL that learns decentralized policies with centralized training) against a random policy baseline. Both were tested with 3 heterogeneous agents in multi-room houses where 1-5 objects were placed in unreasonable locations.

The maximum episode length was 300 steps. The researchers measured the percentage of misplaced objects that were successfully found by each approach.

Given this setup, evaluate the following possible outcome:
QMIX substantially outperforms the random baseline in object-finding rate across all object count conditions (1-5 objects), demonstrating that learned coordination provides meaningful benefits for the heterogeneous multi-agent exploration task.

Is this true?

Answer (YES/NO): YES